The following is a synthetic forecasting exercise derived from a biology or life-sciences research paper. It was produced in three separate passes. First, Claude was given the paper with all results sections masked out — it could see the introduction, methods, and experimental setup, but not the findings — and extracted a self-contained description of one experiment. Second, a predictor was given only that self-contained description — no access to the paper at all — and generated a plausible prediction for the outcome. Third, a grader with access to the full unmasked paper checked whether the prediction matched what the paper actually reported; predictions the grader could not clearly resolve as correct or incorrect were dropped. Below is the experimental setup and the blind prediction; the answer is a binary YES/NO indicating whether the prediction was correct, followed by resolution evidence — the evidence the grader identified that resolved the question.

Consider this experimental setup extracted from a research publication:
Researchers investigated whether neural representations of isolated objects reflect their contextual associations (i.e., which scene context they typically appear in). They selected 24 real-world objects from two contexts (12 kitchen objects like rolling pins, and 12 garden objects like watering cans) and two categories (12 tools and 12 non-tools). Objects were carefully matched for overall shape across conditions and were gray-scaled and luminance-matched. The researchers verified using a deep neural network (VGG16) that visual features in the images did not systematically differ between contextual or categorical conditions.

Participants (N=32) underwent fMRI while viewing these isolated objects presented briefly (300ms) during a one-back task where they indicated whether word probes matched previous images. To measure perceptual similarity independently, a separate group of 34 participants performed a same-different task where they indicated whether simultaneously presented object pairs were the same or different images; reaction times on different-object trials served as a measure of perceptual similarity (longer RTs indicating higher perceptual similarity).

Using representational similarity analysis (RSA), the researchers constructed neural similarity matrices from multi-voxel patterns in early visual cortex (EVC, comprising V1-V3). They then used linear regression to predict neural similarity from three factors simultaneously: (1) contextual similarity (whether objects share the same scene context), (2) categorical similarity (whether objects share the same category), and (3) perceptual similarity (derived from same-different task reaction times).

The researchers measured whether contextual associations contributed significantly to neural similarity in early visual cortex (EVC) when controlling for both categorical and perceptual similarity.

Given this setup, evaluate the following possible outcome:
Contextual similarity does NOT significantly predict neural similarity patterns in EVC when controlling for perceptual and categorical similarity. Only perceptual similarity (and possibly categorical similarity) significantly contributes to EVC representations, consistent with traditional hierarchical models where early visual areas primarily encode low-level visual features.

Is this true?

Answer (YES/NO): YES